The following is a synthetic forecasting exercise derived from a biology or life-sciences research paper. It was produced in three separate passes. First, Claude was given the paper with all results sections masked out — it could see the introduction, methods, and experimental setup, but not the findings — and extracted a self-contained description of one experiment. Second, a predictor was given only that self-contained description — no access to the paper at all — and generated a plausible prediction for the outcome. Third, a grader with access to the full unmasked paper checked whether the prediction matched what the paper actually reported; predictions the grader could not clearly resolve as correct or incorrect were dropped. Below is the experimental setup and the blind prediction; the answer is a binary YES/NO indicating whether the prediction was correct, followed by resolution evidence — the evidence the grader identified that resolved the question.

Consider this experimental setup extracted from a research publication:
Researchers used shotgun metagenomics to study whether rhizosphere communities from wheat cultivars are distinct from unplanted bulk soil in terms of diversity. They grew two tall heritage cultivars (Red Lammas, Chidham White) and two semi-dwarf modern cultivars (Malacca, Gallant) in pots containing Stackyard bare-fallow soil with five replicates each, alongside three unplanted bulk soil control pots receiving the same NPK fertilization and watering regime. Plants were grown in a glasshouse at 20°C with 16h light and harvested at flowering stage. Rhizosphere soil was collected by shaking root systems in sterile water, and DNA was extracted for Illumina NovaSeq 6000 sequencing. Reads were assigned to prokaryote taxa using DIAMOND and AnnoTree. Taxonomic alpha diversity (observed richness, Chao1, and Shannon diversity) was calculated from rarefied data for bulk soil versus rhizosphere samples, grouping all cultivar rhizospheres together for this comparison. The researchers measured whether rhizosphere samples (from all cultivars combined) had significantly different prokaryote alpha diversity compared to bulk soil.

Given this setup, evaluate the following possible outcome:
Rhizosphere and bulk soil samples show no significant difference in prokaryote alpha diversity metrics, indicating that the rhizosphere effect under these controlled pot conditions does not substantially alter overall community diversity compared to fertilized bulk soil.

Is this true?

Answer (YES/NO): NO